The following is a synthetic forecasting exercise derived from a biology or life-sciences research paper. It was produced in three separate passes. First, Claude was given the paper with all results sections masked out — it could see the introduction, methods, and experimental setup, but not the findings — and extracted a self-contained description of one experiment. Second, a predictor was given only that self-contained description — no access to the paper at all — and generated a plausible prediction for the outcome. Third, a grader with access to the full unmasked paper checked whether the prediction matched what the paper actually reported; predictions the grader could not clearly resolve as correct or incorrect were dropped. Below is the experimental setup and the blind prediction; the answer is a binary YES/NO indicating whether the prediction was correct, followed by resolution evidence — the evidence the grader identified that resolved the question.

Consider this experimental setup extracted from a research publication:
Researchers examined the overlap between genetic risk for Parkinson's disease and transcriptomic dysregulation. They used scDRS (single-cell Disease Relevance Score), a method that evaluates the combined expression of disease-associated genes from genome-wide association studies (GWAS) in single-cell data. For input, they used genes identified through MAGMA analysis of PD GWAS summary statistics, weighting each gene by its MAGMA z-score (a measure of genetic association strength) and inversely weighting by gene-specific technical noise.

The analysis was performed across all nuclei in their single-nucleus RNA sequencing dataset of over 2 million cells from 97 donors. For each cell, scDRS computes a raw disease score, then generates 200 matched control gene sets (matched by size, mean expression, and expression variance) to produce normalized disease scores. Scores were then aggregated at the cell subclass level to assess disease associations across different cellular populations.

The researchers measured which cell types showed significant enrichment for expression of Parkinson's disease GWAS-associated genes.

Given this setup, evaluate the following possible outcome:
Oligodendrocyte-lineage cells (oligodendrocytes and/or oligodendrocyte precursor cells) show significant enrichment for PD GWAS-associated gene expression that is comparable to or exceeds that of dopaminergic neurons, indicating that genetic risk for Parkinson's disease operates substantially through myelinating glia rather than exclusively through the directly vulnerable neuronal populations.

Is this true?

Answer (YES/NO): NO